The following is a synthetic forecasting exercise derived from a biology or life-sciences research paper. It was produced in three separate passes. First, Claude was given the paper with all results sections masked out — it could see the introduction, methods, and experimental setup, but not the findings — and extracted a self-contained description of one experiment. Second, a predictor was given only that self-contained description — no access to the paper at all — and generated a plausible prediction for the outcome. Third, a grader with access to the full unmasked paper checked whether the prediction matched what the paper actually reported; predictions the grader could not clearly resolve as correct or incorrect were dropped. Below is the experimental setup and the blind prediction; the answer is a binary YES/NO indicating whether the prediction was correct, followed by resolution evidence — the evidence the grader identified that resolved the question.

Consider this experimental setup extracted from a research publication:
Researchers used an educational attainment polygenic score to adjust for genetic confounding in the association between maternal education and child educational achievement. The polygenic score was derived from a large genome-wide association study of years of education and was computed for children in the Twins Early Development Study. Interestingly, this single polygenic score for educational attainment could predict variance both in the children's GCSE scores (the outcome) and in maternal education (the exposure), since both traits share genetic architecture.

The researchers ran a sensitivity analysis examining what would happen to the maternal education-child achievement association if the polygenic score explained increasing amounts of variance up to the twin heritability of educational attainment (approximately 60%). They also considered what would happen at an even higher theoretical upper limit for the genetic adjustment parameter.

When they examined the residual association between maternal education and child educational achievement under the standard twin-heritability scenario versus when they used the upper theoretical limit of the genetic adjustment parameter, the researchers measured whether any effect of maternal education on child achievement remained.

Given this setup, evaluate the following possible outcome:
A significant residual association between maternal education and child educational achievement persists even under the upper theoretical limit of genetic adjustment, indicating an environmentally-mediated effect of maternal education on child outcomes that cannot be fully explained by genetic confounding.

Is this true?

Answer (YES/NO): YES